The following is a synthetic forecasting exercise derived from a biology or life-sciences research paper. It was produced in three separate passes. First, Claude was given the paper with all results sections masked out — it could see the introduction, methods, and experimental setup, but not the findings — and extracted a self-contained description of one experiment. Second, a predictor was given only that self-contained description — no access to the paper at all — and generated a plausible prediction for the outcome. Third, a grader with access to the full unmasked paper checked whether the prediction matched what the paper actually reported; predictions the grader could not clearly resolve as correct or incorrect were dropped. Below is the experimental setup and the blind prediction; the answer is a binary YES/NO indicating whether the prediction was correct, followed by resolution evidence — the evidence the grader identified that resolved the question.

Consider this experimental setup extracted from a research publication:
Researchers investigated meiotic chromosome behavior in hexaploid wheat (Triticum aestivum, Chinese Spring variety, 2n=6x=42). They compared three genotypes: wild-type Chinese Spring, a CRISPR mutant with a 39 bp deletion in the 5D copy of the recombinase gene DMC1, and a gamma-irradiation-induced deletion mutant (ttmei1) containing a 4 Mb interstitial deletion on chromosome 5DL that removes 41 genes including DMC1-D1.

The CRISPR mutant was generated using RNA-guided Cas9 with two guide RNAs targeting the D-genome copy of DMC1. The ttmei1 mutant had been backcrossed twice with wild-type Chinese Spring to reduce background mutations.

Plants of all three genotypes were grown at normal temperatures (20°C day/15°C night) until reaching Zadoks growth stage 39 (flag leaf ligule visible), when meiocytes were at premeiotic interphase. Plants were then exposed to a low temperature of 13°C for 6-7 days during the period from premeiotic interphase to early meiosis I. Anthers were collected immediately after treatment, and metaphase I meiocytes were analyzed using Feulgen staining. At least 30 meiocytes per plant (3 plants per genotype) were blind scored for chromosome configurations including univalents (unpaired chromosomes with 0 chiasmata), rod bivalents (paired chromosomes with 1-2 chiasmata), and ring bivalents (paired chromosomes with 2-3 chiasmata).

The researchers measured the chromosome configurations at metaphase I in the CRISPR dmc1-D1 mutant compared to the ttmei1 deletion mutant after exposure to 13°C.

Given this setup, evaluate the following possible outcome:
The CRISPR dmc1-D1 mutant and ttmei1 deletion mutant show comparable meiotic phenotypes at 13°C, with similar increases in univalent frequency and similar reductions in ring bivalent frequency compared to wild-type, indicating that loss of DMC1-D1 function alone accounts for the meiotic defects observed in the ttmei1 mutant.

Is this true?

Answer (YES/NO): YES